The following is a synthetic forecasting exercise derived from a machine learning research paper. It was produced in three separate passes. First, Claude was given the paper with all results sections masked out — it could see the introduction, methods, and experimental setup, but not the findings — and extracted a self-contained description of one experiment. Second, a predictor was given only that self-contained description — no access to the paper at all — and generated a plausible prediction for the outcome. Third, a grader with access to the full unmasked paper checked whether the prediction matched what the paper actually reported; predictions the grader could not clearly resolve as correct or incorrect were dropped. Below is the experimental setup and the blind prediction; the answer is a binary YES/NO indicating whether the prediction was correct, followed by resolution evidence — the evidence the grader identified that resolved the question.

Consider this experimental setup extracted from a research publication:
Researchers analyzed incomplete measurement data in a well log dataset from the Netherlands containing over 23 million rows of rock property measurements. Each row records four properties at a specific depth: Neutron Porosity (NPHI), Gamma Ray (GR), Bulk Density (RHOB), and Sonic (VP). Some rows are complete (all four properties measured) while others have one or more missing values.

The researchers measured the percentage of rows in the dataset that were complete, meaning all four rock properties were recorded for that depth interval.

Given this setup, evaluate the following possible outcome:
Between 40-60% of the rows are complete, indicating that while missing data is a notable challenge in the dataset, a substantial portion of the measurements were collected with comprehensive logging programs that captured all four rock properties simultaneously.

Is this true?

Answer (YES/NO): NO